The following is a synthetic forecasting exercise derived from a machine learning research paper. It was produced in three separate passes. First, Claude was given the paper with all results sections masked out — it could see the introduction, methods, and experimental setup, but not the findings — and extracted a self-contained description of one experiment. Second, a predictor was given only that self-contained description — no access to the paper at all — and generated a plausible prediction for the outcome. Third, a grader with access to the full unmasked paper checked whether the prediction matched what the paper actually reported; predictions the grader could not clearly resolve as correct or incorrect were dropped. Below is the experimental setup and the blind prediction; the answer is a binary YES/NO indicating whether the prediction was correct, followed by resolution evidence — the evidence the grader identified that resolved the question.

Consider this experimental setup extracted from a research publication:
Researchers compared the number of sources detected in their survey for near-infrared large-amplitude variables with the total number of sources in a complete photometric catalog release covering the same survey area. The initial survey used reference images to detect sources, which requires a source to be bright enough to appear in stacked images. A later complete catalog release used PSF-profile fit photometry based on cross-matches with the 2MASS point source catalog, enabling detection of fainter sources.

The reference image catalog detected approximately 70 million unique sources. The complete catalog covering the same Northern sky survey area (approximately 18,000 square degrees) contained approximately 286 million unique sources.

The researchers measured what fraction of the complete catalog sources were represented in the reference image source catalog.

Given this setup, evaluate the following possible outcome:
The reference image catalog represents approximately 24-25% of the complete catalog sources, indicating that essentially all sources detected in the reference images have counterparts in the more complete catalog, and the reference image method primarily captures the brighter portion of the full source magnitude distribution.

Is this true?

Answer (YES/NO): YES